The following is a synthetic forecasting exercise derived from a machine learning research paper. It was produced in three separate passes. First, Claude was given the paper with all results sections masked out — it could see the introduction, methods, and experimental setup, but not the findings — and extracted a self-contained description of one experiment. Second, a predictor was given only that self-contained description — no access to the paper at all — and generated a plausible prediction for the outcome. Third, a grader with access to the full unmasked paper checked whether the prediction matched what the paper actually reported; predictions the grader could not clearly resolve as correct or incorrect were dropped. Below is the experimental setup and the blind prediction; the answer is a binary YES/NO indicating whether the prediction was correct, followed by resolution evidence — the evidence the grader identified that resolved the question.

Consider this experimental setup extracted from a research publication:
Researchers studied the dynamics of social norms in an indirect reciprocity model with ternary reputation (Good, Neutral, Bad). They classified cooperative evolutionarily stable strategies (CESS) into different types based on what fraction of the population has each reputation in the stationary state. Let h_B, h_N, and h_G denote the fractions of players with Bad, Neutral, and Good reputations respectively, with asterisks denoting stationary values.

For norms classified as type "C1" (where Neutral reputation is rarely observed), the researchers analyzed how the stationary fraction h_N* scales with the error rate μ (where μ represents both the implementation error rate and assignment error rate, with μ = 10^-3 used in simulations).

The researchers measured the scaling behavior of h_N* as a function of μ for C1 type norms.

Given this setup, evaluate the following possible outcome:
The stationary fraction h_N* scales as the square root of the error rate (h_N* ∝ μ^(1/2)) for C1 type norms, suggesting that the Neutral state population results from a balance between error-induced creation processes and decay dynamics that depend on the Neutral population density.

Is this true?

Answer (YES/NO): NO